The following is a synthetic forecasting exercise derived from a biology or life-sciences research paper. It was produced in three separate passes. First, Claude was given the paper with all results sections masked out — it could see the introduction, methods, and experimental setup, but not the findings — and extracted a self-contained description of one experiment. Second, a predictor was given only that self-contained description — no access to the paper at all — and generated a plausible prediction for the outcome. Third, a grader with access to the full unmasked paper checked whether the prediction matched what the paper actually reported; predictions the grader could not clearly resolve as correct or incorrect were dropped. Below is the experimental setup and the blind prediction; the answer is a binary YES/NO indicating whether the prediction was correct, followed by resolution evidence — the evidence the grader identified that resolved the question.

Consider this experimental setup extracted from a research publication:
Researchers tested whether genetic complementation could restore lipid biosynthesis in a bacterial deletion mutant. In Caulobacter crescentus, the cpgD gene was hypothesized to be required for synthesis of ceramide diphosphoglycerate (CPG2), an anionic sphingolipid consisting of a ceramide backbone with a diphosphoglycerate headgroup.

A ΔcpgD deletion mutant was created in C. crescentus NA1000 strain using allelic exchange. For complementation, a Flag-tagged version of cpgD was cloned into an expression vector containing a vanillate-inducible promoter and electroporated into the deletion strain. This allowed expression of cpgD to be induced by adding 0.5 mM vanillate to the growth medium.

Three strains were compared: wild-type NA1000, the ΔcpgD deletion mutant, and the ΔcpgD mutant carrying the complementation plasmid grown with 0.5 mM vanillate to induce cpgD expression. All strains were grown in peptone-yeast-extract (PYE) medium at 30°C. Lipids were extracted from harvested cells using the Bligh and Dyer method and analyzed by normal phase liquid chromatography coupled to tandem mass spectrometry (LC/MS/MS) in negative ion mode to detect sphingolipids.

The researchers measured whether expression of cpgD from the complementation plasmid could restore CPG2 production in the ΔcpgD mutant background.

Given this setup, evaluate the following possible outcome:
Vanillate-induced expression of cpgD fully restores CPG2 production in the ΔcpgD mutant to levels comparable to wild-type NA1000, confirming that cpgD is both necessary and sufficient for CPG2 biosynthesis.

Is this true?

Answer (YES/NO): NO